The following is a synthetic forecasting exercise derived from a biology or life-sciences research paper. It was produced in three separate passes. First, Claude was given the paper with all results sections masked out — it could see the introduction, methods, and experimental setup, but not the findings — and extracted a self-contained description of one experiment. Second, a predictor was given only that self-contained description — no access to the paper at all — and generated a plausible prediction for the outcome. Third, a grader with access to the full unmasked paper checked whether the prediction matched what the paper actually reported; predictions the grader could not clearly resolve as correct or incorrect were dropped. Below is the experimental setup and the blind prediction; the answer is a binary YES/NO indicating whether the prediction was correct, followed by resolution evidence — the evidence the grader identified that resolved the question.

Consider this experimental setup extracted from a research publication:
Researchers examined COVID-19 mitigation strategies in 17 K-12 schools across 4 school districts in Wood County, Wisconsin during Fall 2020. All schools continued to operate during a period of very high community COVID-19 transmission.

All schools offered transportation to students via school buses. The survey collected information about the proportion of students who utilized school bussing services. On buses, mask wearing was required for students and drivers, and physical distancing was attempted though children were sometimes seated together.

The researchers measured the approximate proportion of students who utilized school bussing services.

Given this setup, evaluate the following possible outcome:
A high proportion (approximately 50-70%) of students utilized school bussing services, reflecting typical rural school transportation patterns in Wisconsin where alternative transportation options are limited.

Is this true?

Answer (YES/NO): NO